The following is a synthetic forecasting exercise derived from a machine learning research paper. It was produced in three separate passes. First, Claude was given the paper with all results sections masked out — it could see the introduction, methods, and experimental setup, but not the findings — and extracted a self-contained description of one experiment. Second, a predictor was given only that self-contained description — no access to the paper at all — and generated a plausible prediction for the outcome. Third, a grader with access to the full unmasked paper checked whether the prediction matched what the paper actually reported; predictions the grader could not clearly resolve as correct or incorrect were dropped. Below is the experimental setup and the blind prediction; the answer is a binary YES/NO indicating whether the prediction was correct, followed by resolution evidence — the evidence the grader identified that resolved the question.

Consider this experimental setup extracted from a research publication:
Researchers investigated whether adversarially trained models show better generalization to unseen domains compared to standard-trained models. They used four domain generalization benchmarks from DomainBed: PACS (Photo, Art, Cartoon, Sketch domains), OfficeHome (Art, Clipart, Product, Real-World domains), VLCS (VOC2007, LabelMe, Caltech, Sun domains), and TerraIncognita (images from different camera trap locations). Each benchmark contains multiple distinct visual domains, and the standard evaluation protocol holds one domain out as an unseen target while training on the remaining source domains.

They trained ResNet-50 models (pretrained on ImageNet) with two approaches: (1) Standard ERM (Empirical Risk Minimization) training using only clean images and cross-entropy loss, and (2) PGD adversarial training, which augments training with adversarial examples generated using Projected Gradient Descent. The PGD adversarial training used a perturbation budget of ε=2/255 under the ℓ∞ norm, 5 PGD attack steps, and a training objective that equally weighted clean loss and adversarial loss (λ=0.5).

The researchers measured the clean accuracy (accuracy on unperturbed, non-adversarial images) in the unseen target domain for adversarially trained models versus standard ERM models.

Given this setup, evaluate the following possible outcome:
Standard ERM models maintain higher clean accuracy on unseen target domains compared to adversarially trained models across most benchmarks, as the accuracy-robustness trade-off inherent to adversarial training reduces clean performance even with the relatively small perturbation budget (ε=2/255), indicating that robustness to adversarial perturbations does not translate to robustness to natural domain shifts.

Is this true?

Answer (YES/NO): YES